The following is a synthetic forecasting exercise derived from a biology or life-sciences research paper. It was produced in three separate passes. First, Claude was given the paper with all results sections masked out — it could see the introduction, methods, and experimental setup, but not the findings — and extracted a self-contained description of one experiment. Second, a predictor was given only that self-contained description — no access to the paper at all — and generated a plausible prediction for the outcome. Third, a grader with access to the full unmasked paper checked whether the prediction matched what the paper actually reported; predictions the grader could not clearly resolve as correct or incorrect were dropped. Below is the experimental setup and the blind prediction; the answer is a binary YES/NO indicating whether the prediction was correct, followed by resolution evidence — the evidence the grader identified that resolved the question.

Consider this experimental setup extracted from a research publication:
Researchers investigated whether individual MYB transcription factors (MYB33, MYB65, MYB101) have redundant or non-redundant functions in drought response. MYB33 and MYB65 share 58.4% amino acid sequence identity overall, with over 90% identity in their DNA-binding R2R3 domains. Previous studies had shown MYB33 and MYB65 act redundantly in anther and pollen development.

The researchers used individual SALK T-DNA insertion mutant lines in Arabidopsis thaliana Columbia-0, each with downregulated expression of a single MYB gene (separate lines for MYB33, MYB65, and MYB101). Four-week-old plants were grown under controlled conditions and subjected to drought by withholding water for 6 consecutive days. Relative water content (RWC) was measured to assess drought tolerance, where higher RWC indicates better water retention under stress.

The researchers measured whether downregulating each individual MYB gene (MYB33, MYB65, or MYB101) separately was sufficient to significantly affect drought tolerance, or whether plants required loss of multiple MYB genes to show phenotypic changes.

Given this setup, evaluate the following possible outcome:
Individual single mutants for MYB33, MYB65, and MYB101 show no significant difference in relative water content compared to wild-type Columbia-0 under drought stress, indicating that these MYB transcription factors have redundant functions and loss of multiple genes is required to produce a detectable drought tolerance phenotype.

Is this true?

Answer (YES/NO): NO